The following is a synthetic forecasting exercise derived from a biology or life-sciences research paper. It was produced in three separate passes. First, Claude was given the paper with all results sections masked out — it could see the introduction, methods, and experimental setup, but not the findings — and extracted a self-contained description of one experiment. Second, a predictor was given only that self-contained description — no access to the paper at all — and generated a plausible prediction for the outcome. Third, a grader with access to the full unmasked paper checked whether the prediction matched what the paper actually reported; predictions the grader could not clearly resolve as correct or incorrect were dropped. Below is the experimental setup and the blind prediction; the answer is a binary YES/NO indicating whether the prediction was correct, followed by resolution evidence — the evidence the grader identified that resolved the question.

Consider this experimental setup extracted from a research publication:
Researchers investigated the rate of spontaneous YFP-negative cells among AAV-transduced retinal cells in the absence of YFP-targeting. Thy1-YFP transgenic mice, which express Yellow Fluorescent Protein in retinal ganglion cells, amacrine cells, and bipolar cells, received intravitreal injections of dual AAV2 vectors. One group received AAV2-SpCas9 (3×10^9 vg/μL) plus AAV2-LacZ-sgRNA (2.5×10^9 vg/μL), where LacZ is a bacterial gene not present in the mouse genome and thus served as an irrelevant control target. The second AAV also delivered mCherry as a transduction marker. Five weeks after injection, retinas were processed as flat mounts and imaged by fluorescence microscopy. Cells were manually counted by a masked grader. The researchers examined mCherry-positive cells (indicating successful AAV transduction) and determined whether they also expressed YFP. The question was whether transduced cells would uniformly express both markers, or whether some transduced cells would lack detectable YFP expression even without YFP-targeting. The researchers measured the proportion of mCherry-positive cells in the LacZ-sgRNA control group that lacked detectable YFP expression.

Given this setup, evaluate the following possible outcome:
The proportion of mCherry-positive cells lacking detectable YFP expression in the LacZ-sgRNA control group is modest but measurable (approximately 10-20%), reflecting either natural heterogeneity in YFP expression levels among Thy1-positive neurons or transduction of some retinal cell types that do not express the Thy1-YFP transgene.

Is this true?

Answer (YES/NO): NO